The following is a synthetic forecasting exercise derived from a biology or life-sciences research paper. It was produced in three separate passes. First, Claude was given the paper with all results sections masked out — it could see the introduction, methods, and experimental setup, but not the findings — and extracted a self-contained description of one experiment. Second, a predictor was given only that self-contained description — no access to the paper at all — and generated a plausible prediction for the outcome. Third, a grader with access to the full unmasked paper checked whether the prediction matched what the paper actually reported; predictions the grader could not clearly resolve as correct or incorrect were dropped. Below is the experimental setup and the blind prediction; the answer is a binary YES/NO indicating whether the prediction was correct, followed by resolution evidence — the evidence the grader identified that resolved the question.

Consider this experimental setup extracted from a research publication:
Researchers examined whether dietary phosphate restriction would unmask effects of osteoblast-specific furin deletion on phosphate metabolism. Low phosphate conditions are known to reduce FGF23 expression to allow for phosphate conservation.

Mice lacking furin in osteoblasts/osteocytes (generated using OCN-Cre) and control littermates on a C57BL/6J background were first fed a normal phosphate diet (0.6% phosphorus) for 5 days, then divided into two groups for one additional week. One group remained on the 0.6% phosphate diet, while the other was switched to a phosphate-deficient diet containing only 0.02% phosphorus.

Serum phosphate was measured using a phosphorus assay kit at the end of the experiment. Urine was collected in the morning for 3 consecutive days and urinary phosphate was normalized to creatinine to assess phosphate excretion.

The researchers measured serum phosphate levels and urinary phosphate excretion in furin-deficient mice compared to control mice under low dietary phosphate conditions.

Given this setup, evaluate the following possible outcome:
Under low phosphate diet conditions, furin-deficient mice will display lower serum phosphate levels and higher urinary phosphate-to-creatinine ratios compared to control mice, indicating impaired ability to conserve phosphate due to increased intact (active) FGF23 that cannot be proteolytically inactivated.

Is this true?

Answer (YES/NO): NO